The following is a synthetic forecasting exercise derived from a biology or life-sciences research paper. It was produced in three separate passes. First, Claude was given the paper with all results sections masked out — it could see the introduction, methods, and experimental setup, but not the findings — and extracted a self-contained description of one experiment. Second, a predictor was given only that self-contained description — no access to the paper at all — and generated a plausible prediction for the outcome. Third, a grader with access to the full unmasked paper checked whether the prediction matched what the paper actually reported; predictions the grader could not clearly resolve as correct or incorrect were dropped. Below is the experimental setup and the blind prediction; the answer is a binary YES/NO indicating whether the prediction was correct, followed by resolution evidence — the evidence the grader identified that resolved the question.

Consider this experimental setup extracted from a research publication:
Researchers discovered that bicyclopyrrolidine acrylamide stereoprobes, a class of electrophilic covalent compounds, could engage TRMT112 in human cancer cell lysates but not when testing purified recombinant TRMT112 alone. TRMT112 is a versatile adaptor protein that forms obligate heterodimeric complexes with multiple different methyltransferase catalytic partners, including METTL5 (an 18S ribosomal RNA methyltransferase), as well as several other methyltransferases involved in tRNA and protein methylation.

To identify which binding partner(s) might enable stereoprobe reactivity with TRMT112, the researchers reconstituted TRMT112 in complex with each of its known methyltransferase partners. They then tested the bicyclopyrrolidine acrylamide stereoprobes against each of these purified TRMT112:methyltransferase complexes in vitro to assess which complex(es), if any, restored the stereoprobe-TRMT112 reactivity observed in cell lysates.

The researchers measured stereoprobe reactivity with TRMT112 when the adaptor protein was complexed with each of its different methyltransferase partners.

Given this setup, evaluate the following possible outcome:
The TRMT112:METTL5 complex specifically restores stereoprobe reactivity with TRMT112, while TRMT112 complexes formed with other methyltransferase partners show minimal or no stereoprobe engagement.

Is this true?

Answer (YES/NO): YES